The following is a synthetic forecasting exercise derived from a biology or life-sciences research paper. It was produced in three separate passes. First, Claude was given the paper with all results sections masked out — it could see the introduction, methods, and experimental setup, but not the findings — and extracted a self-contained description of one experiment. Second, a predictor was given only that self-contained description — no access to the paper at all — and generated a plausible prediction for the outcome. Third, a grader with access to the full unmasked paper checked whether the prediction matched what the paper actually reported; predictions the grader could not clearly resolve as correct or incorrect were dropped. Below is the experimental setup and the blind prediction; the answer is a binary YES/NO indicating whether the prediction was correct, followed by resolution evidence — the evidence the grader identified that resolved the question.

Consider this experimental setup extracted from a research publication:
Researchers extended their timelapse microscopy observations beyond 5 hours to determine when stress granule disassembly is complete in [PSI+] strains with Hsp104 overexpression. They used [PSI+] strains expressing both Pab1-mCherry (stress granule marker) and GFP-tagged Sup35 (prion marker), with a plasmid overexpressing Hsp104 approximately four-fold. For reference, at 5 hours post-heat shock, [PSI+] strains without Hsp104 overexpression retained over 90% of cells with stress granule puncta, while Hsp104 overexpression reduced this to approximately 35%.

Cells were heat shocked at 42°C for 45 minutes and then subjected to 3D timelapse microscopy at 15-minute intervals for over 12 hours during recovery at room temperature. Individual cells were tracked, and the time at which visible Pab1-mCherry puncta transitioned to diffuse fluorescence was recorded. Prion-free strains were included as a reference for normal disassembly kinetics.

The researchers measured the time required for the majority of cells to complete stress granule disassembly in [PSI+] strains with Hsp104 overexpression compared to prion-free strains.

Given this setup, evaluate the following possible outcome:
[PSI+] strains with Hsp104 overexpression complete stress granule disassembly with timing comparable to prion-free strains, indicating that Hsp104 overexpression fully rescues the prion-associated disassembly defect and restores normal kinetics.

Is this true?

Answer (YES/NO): NO